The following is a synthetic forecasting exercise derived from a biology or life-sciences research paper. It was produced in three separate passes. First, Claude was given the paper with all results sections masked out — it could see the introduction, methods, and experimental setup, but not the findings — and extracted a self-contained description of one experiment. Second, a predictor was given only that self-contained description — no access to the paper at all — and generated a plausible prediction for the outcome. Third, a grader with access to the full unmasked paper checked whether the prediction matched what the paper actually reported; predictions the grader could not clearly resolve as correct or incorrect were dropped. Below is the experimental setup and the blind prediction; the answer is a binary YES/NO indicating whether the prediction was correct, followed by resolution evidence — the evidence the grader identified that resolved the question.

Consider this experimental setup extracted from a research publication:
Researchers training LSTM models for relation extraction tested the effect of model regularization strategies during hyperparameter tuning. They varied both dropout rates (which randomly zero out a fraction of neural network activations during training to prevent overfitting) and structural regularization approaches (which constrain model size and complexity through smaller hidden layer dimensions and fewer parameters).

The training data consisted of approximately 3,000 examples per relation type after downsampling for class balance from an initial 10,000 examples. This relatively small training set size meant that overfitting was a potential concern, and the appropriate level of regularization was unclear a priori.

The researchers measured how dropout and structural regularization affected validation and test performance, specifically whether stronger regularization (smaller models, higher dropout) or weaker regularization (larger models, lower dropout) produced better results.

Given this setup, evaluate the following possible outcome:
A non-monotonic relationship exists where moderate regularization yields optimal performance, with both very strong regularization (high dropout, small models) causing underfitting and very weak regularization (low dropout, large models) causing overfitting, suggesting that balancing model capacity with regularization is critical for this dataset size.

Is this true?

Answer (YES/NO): NO